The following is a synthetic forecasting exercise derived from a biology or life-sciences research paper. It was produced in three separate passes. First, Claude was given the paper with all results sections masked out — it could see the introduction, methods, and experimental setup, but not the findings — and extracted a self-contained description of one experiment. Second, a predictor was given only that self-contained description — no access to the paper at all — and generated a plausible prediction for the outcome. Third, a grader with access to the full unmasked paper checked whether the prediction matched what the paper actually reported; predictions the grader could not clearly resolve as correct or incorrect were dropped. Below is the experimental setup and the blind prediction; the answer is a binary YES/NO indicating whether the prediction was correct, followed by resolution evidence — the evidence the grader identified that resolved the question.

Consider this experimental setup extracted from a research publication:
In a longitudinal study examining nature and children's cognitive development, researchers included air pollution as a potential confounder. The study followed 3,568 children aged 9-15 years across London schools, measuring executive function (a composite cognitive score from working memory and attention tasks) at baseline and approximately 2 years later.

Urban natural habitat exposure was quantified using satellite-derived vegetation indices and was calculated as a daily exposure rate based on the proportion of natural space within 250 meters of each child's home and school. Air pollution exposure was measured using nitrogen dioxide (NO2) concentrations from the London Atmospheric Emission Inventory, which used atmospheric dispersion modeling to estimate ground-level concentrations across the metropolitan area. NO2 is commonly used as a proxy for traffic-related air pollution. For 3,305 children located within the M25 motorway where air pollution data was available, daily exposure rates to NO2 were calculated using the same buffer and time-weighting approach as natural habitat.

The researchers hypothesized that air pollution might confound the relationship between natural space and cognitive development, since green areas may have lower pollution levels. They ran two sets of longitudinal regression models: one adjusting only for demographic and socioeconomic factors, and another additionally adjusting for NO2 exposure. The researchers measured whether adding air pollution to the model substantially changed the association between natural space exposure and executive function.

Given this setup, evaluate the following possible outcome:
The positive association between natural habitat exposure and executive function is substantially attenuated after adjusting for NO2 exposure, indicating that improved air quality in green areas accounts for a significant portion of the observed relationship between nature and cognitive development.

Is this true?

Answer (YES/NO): NO